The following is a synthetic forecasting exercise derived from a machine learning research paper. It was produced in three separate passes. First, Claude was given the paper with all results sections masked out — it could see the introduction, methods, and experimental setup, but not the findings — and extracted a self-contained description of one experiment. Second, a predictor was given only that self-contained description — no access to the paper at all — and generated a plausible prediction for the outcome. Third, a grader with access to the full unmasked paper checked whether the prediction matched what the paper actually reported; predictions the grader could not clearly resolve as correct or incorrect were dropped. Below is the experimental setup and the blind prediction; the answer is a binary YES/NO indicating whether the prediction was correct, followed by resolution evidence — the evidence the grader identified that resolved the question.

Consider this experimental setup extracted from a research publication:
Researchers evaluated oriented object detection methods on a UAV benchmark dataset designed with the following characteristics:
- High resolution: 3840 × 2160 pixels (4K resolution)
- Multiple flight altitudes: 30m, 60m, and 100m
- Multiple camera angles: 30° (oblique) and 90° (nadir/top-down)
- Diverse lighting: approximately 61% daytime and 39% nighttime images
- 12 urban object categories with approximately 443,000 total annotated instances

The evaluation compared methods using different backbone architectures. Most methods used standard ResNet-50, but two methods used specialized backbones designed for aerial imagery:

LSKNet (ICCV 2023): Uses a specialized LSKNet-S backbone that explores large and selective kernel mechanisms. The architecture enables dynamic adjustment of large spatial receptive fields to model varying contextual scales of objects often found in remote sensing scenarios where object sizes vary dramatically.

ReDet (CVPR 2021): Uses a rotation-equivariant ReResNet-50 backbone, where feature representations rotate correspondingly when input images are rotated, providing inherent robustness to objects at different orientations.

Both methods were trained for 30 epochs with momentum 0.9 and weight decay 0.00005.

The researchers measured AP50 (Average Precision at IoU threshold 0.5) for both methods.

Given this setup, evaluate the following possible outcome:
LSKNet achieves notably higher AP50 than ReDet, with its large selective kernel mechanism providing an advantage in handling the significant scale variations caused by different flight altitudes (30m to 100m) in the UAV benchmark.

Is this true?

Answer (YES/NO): YES